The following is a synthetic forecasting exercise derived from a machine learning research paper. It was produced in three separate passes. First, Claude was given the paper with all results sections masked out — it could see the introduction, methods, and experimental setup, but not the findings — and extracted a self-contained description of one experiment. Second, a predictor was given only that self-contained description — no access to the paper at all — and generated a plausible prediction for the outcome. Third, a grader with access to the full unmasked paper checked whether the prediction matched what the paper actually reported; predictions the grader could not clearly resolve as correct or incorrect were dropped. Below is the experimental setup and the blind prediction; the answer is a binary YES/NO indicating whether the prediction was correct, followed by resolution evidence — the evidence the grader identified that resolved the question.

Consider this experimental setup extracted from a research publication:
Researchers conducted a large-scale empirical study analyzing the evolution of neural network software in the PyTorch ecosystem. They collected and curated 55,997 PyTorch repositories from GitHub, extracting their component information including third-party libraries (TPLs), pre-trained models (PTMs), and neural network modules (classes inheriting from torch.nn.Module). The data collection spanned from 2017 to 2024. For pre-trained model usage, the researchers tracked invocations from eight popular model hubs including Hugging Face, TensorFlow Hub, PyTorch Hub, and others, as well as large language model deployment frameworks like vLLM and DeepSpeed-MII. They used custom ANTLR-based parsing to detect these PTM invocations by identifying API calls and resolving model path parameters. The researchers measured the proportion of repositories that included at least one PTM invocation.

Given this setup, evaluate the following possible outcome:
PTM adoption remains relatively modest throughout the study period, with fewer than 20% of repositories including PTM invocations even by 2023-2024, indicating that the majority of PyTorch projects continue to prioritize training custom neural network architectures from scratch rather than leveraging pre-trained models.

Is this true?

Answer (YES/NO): NO